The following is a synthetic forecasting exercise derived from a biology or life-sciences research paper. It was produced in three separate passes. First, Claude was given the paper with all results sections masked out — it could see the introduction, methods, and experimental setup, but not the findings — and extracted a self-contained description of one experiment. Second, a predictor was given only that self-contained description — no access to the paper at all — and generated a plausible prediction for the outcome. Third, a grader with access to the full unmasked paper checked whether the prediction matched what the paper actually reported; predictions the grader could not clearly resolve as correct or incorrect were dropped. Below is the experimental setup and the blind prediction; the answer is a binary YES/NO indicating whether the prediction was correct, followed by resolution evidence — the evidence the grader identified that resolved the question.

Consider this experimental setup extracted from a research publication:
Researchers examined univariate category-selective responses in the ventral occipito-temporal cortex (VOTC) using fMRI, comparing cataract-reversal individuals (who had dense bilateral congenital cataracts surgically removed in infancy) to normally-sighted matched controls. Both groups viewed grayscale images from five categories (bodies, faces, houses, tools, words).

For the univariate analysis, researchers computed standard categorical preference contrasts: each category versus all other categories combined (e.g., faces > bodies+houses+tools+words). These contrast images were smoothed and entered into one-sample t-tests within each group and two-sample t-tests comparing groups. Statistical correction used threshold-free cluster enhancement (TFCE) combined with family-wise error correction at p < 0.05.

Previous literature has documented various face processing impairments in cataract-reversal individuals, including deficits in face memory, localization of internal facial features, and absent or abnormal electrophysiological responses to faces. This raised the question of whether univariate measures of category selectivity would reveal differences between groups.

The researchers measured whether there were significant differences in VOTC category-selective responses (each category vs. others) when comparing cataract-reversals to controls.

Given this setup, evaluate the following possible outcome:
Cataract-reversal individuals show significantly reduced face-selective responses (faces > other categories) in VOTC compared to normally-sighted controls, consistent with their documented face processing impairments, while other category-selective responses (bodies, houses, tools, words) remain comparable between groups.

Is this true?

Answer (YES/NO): NO